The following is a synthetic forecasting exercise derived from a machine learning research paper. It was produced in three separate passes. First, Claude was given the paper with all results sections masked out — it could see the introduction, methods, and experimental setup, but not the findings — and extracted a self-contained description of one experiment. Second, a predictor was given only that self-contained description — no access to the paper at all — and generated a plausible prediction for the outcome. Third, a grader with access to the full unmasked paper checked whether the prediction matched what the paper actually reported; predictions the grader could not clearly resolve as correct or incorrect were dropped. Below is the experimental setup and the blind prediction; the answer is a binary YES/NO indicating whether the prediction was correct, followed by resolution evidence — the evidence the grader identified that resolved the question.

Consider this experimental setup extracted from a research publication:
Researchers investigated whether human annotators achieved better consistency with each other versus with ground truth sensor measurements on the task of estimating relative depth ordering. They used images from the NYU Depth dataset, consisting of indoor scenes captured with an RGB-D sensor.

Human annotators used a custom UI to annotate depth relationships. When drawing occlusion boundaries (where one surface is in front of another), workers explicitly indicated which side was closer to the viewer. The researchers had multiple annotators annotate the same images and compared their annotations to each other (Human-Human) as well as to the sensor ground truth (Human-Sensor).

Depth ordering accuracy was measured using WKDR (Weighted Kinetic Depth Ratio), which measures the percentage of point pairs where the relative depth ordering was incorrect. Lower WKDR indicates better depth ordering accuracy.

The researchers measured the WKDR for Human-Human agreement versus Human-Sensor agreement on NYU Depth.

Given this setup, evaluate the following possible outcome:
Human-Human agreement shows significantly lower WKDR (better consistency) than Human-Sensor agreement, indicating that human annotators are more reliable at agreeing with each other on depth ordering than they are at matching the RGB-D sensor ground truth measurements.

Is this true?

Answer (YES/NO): YES